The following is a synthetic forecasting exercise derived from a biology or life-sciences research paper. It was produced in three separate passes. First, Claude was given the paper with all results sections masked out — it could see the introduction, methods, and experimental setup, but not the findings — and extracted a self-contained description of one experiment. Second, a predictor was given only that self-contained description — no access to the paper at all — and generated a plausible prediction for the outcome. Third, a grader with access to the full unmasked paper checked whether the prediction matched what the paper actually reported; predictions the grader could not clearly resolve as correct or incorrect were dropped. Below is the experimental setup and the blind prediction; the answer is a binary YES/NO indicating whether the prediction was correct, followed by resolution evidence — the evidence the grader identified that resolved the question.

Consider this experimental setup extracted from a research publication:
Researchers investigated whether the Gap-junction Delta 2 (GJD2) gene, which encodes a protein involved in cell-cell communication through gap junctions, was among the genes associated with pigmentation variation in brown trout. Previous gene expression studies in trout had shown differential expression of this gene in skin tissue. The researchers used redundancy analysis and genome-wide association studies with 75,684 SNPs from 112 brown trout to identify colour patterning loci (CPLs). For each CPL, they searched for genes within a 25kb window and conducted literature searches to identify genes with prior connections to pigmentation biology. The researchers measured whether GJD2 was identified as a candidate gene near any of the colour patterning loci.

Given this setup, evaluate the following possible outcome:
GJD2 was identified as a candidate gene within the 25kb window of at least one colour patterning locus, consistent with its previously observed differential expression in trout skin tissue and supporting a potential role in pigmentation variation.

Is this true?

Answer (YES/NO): YES